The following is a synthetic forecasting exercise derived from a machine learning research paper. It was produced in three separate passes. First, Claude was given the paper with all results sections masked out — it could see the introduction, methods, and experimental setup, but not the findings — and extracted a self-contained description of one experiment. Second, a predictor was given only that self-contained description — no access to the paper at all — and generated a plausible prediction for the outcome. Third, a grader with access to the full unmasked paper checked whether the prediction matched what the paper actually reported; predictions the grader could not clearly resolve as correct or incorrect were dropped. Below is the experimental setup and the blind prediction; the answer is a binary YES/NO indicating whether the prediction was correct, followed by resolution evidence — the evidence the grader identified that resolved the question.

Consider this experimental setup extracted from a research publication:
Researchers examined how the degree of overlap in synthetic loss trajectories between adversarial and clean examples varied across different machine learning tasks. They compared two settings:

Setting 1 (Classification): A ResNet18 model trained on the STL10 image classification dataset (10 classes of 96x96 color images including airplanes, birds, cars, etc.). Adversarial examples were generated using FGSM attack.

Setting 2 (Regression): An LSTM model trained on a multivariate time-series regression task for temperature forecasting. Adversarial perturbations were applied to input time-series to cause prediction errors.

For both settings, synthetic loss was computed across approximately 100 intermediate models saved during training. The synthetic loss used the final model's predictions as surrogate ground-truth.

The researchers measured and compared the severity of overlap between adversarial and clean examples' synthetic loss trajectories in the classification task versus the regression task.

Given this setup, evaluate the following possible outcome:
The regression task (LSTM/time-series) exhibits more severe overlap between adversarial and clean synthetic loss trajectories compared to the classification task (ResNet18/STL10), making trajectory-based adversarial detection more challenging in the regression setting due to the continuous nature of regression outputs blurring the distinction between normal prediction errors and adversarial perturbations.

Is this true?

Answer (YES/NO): NO